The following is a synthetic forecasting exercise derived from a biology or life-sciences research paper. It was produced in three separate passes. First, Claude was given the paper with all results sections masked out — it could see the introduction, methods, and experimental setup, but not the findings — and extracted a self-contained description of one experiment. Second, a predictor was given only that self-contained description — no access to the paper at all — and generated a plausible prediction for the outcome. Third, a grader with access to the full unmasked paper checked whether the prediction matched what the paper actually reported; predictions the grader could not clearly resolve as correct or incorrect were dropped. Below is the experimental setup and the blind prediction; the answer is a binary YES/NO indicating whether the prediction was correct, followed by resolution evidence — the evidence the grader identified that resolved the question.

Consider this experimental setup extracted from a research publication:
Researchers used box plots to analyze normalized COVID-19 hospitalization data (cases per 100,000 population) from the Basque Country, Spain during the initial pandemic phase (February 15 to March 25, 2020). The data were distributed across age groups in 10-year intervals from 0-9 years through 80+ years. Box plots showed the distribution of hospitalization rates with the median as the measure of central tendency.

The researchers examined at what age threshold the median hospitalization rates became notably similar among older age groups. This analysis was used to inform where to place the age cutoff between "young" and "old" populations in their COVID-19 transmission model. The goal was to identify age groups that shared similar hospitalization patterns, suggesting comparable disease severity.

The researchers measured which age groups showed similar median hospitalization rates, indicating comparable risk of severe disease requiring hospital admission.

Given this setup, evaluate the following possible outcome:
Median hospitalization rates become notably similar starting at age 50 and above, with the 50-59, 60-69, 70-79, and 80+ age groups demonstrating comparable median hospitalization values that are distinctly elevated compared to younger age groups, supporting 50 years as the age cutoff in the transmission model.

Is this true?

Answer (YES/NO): NO